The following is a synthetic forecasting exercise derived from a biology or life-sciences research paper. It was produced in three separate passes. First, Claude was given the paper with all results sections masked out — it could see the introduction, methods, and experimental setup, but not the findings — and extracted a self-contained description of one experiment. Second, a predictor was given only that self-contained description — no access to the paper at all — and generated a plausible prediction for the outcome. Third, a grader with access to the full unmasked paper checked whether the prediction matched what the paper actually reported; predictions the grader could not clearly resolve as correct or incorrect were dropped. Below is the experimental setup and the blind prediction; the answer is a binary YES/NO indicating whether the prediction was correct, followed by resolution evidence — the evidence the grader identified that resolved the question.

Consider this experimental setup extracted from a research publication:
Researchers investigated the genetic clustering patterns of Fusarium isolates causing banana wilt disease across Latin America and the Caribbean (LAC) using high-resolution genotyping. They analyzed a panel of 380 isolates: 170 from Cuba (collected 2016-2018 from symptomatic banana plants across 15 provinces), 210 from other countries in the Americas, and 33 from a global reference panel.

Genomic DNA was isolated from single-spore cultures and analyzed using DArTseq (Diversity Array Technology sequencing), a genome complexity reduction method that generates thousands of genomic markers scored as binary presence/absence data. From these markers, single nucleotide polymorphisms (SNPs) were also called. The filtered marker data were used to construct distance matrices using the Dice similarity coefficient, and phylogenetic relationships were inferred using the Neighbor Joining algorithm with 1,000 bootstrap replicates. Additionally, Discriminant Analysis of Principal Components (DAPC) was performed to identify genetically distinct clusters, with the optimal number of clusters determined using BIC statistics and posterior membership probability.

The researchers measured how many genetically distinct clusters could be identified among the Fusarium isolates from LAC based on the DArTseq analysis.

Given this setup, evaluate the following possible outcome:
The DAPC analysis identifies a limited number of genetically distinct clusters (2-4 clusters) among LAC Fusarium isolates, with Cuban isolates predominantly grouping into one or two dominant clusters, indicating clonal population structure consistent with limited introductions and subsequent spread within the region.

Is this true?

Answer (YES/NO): NO